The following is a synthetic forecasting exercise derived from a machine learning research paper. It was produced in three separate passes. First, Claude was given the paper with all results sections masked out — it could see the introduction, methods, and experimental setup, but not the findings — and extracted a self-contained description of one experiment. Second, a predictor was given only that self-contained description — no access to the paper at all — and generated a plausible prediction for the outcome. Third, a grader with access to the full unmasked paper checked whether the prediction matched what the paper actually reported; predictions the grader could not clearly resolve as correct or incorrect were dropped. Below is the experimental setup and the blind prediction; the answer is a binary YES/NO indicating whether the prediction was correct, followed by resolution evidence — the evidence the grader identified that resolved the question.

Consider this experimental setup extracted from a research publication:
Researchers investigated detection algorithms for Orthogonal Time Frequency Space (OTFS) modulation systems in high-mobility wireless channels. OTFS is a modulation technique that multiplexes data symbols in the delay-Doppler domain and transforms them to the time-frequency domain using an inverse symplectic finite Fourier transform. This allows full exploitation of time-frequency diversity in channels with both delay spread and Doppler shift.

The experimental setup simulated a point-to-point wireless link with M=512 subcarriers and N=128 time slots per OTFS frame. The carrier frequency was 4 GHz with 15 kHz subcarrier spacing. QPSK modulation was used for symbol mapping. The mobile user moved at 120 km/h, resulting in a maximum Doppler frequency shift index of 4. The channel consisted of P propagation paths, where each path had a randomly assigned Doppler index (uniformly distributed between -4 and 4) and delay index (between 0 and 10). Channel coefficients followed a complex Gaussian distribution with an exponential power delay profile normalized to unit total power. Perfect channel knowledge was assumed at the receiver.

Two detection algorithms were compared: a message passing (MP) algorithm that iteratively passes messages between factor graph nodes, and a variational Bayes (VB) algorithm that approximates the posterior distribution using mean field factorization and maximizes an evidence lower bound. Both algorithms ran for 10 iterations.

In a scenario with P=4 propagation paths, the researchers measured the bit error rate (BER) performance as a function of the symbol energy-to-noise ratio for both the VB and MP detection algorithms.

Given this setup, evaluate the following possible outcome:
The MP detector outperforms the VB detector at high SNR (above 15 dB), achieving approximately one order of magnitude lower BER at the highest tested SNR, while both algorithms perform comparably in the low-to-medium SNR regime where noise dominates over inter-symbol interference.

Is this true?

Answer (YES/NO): NO